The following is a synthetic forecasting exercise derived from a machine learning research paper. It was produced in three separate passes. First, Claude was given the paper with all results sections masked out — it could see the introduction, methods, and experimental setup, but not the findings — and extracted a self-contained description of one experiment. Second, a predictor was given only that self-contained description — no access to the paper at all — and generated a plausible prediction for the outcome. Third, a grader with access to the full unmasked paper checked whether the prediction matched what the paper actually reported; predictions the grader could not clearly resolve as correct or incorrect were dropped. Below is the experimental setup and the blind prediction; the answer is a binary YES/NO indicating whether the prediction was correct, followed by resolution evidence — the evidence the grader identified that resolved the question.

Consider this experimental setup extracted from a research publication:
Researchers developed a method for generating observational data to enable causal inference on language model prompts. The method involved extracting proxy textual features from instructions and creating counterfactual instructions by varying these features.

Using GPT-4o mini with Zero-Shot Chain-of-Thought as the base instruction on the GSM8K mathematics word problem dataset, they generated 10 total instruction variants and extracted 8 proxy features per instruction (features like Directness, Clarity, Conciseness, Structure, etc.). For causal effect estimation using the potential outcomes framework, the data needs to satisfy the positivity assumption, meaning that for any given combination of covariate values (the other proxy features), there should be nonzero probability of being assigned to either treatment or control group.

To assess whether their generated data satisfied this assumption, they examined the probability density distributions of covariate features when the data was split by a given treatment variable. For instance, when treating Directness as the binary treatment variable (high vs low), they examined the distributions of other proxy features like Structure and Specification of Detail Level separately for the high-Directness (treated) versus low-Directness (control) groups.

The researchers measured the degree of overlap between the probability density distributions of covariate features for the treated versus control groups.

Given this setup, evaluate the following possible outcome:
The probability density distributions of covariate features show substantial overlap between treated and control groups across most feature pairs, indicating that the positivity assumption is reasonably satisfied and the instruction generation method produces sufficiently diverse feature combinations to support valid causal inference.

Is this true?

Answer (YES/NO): YES